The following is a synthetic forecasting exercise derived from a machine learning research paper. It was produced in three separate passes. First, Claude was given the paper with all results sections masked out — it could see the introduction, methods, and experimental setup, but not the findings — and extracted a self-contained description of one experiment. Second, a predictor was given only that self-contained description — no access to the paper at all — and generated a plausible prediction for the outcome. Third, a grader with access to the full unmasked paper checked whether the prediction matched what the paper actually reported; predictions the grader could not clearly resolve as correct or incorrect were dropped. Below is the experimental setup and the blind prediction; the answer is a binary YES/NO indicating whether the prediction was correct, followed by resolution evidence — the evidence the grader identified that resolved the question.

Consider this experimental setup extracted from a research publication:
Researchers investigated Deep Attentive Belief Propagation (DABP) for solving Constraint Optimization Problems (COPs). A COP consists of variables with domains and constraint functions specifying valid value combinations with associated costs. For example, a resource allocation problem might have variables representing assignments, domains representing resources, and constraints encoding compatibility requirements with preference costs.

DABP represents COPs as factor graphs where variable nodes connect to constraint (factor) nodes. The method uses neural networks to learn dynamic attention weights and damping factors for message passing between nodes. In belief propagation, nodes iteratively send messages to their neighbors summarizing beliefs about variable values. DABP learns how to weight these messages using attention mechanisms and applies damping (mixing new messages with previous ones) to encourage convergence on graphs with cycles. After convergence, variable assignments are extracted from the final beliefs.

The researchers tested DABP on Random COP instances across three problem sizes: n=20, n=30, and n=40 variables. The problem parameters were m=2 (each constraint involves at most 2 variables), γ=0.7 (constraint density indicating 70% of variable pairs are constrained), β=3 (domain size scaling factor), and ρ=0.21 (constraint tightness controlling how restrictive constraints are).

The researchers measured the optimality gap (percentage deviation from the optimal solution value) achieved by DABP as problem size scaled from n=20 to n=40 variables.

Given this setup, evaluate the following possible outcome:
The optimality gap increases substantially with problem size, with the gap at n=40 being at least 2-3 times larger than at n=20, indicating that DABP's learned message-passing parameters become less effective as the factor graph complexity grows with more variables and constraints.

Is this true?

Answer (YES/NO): YES